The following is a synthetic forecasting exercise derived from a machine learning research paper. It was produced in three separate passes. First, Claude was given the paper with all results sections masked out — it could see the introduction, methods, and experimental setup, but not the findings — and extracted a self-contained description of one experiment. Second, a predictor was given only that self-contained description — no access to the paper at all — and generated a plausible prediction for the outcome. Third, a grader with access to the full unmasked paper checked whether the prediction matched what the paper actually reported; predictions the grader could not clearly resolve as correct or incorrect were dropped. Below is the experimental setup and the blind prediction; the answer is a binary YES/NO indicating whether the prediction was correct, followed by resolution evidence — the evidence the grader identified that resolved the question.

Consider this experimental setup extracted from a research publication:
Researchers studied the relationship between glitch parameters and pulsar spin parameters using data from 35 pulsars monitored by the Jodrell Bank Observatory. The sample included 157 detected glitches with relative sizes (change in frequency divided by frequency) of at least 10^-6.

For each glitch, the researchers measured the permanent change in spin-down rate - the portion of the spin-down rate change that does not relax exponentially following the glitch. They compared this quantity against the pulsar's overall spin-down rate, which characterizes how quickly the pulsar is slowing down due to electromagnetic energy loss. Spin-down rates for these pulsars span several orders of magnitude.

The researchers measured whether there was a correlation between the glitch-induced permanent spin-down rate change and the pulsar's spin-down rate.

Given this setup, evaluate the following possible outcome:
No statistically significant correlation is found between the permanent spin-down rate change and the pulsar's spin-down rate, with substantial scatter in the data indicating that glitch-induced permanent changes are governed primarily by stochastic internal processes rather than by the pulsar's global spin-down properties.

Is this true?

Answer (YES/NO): NO